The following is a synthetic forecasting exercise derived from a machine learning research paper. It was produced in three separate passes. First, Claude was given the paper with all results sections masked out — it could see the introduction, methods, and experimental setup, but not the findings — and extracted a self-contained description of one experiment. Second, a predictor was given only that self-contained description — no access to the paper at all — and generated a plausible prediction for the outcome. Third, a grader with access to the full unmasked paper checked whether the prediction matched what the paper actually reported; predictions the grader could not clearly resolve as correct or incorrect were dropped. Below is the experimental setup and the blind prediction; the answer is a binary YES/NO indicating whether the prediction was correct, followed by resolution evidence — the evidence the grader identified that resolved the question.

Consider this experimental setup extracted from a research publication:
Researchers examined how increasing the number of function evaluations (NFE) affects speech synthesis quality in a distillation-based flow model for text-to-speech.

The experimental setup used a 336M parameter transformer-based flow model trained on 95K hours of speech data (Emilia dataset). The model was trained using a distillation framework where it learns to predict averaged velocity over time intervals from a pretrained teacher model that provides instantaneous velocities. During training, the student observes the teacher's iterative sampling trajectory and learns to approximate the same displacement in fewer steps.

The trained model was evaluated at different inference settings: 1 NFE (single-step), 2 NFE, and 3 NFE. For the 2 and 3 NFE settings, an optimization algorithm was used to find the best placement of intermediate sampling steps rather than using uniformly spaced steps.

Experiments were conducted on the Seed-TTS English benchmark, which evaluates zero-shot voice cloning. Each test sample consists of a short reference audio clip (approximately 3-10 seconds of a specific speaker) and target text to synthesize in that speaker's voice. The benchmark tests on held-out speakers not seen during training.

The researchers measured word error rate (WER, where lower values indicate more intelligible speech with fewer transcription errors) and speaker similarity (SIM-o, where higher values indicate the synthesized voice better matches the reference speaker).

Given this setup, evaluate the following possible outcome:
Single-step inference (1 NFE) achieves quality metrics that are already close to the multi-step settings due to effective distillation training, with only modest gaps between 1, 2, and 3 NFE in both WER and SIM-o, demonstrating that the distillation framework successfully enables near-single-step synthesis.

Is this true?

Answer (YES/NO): NO